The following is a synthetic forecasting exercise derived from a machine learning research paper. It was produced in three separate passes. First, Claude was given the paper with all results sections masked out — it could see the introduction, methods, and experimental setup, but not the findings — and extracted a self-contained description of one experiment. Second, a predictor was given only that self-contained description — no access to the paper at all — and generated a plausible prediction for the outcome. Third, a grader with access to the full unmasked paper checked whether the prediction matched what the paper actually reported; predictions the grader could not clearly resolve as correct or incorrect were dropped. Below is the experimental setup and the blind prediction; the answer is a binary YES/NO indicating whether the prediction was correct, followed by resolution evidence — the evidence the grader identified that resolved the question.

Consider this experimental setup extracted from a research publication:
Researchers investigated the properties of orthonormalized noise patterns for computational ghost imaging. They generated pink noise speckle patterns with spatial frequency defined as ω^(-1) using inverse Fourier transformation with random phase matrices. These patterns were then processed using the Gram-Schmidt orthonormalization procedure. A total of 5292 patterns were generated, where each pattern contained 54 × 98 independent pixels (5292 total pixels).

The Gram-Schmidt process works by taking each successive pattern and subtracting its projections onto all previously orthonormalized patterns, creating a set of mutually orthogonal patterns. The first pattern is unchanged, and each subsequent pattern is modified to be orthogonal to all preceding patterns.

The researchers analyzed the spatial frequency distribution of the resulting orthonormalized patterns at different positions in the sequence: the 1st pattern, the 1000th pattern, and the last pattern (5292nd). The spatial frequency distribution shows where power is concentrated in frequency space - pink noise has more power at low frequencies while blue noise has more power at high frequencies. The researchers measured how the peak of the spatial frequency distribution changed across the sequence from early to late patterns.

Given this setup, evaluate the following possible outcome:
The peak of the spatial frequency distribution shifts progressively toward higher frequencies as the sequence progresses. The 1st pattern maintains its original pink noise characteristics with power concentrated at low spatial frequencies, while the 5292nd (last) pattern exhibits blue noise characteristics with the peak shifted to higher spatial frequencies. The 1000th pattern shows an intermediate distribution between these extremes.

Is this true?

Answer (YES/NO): YES